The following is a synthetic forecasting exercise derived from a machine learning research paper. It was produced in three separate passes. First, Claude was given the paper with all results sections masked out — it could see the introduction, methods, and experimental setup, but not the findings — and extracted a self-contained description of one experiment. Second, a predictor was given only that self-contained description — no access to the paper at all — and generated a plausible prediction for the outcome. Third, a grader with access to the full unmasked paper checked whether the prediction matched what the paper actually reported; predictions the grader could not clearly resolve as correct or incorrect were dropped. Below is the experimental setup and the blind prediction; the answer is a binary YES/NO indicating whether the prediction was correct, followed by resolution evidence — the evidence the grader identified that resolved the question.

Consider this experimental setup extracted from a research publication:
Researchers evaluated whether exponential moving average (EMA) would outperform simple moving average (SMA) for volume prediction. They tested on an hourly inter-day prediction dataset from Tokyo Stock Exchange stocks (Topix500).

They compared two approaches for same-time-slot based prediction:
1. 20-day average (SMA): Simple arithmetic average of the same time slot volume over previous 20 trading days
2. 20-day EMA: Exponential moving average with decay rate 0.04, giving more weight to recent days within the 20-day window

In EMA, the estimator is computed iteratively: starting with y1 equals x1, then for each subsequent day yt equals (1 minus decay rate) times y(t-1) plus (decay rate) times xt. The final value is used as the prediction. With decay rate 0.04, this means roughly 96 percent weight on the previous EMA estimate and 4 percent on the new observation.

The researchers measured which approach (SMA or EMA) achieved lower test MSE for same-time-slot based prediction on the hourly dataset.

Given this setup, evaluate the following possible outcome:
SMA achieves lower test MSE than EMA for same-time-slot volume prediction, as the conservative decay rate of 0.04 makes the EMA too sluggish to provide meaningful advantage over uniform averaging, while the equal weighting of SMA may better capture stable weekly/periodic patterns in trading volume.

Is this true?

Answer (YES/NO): YES